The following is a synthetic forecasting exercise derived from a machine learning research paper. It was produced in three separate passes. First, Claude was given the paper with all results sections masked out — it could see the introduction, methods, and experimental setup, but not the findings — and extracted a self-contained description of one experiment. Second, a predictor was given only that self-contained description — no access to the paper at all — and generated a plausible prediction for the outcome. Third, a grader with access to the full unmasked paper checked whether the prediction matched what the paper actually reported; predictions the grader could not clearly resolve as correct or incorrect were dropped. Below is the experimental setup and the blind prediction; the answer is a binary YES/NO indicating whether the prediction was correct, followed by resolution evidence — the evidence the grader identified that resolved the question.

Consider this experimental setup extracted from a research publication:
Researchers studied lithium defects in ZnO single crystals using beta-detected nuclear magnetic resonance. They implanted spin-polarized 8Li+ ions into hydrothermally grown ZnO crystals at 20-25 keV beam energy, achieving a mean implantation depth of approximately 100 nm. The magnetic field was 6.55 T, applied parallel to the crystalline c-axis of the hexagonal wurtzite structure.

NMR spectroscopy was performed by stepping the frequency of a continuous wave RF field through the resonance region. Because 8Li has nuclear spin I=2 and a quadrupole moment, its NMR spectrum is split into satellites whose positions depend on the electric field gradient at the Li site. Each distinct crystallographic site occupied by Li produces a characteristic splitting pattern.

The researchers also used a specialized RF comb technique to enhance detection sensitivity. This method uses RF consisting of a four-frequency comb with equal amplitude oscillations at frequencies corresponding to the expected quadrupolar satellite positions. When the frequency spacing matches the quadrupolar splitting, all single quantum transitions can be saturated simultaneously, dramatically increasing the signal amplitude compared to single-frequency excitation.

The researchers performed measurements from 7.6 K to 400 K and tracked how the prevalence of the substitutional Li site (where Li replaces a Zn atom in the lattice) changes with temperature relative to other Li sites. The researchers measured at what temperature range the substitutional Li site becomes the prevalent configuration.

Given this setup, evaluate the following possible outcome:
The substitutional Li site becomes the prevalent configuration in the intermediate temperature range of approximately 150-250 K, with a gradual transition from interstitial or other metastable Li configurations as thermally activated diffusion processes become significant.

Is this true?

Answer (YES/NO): NO